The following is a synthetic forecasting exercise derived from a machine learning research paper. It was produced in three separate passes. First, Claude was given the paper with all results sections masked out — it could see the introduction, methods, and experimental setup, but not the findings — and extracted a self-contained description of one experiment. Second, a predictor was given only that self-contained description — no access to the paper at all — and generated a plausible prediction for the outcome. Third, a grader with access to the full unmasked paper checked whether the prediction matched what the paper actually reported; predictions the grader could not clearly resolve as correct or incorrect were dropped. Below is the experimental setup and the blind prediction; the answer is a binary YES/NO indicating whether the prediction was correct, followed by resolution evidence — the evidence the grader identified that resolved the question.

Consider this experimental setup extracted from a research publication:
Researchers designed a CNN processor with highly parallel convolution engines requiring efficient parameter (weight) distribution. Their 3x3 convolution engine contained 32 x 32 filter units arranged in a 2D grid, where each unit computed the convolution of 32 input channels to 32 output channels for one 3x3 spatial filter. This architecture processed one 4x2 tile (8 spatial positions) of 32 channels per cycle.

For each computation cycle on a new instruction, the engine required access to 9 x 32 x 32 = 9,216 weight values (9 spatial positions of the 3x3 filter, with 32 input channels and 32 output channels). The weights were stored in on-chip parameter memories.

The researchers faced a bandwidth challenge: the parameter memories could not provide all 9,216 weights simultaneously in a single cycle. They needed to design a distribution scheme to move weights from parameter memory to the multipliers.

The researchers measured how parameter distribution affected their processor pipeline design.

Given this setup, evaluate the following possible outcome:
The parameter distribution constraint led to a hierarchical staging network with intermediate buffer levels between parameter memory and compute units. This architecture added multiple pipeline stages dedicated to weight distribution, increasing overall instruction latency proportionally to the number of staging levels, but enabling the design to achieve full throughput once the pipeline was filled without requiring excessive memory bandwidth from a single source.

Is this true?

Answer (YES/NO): NO